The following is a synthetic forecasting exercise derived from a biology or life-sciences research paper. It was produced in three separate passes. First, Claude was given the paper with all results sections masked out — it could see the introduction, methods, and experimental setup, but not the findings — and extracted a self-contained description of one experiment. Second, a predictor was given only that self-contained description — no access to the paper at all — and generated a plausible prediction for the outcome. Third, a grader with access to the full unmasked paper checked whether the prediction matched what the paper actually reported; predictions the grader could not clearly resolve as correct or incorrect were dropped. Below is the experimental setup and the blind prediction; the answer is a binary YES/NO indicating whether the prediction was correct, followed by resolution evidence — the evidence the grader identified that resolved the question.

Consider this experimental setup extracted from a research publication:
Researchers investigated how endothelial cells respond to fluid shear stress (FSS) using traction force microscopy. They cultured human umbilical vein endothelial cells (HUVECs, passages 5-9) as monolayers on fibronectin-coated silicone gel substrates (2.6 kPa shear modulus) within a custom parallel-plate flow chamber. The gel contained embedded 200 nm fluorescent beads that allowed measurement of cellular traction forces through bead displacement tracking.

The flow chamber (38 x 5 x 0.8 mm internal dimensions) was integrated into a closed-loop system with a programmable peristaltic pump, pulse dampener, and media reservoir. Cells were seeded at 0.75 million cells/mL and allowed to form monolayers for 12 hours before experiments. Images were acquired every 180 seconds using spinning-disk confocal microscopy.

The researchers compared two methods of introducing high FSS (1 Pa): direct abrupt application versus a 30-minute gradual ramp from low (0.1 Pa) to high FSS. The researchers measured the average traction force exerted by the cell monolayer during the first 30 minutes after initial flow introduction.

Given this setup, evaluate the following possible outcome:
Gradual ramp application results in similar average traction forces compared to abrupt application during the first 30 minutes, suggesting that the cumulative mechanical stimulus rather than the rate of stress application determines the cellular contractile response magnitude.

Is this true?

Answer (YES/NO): NO